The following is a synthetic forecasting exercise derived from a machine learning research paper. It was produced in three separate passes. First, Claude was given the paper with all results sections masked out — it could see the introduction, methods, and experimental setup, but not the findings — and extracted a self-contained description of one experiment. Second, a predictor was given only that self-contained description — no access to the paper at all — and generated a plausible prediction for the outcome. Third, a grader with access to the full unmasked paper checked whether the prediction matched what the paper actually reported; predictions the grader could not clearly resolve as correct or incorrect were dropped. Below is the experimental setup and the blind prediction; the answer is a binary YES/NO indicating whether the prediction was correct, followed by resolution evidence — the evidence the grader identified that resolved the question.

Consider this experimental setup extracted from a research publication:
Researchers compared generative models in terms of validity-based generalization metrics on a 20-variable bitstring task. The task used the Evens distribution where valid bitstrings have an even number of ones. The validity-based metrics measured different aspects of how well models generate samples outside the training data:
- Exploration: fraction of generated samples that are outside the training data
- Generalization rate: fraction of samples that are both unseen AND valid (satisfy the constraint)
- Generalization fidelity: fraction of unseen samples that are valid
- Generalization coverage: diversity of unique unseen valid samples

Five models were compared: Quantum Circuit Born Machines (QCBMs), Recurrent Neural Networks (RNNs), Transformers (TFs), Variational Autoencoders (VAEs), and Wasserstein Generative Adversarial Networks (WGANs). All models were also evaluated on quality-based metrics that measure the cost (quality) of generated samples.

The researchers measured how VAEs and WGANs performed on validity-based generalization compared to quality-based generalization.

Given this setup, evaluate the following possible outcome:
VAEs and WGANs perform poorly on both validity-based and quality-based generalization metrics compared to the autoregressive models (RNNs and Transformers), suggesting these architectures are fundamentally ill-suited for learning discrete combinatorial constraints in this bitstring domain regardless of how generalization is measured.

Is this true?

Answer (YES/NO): NO